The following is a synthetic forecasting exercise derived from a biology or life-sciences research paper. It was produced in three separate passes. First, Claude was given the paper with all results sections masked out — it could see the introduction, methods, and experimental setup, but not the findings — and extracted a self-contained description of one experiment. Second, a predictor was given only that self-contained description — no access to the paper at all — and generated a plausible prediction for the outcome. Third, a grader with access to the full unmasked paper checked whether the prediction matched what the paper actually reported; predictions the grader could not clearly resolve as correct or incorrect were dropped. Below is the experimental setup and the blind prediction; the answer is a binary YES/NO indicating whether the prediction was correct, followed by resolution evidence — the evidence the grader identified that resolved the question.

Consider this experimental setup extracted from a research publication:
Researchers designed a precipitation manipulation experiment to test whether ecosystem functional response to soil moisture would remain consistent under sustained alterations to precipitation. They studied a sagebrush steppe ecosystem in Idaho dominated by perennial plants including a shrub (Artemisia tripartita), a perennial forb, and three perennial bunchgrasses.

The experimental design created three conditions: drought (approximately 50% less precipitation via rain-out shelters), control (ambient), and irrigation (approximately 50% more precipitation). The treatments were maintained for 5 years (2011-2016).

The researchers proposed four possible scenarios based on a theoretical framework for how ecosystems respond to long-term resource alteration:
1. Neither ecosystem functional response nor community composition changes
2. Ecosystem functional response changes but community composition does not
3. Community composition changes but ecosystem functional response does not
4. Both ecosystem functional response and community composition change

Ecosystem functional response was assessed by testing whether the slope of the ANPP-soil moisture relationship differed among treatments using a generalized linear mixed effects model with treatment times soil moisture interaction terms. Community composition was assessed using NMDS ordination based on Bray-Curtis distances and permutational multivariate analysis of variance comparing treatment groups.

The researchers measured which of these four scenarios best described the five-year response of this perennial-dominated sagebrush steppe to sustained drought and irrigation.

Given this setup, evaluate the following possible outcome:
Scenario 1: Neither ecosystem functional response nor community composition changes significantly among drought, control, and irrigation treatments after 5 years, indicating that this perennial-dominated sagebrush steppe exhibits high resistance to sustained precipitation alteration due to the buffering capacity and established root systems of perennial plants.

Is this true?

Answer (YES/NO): NO